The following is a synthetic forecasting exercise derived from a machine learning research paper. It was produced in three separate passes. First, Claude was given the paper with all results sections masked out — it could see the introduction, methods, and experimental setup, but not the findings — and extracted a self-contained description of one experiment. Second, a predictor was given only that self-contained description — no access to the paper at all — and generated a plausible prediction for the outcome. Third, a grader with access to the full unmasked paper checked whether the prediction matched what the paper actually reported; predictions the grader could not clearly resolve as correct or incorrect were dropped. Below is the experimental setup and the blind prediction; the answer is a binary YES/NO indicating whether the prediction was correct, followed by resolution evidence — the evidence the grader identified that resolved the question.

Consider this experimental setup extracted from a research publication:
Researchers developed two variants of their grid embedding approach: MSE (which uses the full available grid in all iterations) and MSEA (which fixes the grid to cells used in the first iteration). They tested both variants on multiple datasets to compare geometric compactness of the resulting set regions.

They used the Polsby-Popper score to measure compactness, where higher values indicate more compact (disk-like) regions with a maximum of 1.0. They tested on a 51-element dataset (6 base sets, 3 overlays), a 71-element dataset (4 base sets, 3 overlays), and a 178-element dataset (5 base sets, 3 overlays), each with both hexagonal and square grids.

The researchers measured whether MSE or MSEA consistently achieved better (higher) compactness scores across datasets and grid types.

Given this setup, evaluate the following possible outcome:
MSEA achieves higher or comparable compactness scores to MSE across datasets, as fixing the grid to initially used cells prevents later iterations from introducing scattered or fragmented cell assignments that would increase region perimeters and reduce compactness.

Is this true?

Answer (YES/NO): NO